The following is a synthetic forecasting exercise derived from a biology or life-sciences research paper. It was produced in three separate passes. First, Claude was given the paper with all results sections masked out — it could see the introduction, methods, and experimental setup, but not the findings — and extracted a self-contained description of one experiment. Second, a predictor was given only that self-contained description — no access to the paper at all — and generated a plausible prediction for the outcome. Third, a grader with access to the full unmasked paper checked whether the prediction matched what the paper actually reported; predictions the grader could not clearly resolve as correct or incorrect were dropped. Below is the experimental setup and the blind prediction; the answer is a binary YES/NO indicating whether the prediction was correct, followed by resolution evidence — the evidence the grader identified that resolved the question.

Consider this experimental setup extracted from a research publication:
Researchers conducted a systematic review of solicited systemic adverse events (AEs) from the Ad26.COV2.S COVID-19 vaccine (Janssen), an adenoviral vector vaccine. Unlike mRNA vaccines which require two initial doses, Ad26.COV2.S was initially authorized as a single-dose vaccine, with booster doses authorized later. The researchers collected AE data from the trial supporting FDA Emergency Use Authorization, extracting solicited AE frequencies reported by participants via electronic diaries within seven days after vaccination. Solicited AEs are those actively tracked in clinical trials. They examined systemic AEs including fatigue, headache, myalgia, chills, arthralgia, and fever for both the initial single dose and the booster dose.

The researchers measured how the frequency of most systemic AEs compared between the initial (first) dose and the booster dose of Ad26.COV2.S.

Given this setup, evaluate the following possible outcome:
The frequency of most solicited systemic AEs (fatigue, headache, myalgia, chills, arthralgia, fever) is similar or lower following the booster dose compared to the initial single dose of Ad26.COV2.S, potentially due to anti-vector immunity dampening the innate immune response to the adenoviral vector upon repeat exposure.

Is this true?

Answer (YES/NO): YES